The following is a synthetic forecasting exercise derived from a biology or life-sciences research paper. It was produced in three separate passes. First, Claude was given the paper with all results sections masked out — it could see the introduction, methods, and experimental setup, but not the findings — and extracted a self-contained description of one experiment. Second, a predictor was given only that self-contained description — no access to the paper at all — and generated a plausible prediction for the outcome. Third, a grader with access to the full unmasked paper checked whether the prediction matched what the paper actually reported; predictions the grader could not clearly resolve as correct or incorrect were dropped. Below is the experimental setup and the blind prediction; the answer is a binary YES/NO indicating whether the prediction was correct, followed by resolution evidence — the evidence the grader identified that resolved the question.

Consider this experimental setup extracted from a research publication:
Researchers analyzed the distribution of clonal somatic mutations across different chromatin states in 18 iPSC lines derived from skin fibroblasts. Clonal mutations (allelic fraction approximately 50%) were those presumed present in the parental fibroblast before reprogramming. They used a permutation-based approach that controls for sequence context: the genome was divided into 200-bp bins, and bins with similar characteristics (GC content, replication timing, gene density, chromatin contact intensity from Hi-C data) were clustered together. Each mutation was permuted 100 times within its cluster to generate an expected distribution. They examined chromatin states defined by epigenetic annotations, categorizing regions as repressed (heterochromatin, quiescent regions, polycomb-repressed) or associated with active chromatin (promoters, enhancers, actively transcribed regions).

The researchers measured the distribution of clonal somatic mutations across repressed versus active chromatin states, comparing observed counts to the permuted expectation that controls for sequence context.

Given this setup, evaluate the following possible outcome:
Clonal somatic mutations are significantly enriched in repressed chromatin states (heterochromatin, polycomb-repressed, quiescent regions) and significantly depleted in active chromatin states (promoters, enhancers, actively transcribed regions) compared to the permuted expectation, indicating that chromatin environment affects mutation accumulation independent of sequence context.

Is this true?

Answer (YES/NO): YES